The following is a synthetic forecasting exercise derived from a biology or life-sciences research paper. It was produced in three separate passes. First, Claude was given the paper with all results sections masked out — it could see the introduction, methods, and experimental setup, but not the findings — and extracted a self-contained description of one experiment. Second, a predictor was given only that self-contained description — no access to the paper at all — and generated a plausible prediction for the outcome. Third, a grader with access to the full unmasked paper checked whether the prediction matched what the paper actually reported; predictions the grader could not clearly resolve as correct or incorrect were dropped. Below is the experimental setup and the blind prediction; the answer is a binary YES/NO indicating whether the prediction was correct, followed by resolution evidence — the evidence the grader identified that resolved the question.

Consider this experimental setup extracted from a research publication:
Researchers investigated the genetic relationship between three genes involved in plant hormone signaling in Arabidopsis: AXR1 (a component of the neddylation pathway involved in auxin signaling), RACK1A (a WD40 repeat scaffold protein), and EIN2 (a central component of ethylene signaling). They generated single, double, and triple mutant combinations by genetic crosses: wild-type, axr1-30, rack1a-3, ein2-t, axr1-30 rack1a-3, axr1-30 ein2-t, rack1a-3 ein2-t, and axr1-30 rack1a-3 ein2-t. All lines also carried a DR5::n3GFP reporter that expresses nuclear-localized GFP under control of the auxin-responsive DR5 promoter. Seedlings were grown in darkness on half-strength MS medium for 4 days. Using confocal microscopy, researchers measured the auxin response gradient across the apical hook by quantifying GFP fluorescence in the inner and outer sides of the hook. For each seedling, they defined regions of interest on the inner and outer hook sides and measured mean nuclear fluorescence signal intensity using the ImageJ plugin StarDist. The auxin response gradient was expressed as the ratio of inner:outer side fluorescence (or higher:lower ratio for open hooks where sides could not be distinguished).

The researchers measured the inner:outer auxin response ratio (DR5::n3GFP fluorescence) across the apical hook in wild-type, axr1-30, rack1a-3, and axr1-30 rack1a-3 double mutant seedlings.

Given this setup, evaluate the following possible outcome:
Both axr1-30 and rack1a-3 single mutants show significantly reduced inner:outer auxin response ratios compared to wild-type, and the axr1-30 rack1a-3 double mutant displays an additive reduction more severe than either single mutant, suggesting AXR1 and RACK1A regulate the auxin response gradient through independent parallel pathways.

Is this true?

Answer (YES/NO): NO